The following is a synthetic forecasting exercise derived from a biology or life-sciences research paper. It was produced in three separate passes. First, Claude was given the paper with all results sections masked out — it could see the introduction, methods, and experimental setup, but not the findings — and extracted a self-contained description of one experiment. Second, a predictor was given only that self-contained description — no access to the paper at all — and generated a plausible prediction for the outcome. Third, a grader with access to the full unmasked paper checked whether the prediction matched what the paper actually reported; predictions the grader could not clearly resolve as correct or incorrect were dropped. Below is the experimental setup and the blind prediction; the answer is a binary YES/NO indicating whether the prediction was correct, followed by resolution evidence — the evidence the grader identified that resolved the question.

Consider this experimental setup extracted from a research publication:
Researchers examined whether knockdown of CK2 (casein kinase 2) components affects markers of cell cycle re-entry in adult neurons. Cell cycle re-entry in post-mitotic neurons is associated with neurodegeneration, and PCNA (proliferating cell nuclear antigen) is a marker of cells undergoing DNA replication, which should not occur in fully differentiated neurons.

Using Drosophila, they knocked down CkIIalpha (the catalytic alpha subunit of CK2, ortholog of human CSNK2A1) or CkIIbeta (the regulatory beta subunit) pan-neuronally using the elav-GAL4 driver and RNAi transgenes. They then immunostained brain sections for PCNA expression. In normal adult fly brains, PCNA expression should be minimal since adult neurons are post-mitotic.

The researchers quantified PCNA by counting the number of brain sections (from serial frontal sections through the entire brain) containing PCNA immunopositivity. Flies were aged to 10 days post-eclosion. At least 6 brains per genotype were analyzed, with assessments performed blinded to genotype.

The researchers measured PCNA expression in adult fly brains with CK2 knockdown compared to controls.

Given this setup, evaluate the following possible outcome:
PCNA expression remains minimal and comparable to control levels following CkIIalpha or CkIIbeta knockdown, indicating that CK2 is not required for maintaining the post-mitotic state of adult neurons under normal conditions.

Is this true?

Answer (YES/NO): NO